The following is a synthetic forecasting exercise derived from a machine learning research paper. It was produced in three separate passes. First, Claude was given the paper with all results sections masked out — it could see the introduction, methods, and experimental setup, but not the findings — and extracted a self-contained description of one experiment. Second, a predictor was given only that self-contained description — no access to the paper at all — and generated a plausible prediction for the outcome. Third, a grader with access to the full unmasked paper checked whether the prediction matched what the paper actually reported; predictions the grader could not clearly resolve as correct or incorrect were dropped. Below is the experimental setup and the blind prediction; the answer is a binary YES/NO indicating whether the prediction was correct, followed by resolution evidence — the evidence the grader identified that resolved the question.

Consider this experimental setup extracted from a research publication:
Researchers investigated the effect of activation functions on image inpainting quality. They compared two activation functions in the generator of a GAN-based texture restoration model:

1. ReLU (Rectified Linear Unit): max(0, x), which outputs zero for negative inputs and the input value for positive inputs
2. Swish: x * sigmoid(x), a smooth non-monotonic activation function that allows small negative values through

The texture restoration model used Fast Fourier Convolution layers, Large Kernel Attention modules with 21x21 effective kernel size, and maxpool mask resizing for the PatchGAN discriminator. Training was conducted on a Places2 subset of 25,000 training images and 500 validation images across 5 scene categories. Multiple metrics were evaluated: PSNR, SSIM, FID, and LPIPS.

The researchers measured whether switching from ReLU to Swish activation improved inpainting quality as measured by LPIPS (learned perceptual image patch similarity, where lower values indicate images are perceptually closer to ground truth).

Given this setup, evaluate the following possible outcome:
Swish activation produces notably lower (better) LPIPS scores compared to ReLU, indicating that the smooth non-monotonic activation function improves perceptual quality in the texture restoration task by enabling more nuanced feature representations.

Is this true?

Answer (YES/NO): NO